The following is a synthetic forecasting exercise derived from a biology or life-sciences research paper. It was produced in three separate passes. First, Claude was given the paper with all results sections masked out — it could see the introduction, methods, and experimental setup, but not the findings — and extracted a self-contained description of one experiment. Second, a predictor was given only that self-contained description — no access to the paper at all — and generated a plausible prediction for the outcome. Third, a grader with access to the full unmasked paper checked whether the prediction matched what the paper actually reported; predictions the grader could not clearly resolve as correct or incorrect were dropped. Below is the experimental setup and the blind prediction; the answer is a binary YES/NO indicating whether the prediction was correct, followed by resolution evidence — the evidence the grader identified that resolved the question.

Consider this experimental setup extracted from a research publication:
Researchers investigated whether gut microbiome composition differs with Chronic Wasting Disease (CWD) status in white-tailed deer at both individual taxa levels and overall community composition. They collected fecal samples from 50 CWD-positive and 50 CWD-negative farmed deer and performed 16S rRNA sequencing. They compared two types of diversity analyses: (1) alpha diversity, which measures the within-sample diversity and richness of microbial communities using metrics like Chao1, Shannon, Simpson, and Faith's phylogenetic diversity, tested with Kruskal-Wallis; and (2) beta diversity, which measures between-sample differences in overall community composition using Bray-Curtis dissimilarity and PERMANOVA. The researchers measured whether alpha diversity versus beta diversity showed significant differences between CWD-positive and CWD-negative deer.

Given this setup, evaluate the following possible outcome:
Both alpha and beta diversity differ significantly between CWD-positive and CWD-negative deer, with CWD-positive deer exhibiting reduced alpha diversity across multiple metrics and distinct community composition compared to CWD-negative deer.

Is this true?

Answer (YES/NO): NO